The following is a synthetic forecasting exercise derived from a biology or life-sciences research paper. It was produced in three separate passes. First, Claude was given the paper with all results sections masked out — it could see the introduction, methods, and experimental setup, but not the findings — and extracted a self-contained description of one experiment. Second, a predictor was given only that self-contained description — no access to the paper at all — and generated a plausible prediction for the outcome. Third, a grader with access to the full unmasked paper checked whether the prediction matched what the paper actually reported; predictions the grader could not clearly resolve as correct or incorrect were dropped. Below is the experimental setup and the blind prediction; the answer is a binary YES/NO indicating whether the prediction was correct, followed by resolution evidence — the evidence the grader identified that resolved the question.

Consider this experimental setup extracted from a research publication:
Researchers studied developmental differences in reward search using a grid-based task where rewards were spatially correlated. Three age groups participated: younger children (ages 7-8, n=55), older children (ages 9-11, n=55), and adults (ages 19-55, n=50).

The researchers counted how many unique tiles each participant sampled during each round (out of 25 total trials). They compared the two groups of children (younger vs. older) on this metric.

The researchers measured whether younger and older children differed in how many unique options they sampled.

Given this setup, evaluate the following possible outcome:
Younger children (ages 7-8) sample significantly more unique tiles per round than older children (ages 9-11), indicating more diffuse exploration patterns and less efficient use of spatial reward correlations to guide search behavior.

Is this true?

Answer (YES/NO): NO